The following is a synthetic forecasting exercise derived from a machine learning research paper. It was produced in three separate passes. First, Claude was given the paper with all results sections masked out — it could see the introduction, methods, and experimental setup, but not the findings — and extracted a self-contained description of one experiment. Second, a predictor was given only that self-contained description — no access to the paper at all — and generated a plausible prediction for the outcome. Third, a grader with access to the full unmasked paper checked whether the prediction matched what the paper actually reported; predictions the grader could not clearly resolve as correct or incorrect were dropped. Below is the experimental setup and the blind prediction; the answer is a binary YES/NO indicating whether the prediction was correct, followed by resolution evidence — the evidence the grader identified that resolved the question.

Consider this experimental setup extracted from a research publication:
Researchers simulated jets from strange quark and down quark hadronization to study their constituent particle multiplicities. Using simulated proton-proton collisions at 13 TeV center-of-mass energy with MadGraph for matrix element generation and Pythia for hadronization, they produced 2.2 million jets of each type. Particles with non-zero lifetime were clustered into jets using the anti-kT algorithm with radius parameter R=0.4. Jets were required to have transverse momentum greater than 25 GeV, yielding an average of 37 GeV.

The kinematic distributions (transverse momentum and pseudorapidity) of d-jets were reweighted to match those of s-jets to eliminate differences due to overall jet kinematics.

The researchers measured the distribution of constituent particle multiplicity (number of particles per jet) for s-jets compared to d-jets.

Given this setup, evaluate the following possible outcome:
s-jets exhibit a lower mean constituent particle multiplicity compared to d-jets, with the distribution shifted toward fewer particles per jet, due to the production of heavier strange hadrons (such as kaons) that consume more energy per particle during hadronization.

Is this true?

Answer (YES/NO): NO